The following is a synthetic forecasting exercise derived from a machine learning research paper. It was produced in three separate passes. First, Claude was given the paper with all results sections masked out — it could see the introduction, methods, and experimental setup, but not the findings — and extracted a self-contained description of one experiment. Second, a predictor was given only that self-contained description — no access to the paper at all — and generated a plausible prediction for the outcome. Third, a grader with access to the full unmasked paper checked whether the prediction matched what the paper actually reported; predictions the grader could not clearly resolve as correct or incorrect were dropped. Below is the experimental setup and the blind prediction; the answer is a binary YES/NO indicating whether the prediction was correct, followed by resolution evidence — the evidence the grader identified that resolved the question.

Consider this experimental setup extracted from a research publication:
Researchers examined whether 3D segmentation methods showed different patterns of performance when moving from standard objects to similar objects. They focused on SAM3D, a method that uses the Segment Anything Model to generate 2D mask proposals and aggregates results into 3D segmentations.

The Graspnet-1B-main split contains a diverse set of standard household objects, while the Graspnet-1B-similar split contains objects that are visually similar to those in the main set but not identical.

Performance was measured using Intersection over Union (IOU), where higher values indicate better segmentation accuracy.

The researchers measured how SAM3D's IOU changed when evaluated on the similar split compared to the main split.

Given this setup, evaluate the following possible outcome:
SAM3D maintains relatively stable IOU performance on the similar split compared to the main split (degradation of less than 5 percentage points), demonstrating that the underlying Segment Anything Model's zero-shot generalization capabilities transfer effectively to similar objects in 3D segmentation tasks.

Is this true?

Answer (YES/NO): NO